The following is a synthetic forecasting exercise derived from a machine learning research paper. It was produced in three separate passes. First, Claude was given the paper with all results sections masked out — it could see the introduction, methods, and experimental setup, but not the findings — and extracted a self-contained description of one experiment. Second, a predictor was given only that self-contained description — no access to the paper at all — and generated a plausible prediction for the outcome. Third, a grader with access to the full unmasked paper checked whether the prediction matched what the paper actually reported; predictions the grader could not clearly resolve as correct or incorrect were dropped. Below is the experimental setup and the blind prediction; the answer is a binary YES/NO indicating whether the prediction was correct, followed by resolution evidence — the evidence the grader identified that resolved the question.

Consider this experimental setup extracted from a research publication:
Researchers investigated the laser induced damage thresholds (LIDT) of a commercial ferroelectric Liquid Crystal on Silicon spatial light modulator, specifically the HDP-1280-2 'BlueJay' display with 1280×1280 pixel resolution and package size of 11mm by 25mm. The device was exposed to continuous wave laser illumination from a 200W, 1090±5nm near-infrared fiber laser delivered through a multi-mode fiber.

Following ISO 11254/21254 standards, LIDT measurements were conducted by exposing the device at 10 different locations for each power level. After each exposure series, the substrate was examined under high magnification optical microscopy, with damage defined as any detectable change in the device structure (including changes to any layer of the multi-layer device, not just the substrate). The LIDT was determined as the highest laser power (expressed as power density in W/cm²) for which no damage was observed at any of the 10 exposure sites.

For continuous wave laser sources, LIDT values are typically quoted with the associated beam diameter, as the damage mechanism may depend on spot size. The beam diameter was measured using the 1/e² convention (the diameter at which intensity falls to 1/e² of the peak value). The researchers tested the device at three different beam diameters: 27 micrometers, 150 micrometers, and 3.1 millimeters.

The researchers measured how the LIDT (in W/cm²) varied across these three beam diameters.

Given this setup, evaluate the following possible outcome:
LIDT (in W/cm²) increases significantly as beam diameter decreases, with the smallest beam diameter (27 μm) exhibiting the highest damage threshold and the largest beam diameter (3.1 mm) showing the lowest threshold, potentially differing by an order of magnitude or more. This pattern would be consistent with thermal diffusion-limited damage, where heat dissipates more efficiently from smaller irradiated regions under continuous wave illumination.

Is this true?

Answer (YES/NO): NO